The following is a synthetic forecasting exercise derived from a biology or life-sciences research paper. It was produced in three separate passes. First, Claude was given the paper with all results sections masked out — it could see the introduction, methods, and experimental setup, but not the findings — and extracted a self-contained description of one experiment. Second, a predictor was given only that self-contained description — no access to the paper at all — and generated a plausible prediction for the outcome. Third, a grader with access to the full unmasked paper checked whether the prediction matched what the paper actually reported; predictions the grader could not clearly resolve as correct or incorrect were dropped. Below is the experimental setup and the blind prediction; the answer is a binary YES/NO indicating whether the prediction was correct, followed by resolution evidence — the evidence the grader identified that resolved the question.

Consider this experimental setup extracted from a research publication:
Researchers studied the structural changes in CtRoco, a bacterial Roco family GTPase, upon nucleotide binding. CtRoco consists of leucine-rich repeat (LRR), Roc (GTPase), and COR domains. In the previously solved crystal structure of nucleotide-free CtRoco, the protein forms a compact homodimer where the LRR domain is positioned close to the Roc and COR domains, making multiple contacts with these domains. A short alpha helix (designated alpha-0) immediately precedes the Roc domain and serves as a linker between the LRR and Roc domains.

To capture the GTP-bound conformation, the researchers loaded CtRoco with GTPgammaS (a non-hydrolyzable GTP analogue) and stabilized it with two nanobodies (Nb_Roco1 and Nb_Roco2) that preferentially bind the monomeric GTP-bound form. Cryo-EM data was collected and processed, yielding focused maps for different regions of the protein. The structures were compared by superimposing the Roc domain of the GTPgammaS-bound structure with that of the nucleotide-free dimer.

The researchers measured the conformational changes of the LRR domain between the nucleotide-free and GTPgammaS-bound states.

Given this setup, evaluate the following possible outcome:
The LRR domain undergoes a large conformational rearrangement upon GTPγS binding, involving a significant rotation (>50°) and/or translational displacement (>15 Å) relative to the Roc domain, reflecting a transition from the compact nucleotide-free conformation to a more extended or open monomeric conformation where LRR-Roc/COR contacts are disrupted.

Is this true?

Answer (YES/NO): YES